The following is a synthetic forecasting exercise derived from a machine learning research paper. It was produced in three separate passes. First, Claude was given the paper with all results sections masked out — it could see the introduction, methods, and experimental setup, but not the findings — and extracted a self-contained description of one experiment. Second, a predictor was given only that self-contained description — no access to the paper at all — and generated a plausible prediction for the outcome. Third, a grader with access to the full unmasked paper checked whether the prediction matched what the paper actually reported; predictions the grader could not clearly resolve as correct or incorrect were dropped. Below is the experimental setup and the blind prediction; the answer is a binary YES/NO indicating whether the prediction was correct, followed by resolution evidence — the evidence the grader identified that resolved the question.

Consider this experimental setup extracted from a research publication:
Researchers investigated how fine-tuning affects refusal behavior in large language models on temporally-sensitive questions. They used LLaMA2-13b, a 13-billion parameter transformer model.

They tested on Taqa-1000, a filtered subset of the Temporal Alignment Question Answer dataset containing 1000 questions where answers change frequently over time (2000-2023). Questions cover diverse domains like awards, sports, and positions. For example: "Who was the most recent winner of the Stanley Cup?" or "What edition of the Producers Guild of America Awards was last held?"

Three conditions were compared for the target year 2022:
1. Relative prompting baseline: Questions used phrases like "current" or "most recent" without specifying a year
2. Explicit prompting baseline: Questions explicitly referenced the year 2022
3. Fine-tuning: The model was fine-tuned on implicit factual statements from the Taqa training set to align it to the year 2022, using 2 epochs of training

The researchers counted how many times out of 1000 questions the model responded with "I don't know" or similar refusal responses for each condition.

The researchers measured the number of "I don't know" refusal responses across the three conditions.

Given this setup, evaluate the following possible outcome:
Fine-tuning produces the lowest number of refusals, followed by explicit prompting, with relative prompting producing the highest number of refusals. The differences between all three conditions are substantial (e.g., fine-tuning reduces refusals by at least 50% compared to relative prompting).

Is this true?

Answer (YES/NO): YES